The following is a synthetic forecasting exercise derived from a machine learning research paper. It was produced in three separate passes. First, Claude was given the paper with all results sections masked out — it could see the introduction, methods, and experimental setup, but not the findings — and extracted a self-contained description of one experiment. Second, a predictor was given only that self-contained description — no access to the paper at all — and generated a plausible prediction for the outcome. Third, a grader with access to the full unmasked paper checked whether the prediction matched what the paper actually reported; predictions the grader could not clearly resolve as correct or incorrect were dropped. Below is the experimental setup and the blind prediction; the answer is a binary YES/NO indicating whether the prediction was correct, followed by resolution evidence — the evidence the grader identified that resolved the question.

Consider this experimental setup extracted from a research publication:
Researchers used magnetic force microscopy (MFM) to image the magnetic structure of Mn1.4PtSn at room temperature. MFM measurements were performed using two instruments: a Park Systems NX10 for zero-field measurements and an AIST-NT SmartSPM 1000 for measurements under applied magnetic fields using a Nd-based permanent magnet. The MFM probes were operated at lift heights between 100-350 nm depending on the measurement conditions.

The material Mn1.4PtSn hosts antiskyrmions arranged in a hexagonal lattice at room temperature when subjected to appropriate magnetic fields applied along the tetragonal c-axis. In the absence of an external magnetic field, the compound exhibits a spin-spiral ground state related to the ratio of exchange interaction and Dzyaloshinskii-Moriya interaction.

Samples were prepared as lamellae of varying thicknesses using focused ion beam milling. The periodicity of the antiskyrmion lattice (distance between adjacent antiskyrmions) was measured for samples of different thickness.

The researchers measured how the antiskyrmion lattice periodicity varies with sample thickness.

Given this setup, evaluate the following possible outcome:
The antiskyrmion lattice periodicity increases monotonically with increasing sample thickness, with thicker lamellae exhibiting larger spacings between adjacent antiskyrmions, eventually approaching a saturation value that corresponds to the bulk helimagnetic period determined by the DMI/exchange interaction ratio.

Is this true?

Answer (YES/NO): NO